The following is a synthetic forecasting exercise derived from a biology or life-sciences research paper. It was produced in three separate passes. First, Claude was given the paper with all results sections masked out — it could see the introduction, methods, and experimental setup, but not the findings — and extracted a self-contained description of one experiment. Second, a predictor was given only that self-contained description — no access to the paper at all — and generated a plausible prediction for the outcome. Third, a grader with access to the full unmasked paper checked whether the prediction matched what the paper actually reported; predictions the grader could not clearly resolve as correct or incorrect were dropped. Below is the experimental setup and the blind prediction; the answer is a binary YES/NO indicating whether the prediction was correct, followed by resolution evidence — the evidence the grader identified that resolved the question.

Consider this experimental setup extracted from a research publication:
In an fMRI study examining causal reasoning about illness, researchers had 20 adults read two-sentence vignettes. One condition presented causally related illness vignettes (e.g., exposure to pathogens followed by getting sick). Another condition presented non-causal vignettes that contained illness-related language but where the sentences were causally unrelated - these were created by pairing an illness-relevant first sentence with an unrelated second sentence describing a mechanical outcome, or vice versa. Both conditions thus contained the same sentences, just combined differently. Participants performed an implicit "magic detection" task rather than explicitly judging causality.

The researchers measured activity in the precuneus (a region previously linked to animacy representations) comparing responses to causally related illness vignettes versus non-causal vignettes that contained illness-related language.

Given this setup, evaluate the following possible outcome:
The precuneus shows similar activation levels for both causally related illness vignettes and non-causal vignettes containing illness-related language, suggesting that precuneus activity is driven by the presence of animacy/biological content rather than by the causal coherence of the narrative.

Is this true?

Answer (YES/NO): NO